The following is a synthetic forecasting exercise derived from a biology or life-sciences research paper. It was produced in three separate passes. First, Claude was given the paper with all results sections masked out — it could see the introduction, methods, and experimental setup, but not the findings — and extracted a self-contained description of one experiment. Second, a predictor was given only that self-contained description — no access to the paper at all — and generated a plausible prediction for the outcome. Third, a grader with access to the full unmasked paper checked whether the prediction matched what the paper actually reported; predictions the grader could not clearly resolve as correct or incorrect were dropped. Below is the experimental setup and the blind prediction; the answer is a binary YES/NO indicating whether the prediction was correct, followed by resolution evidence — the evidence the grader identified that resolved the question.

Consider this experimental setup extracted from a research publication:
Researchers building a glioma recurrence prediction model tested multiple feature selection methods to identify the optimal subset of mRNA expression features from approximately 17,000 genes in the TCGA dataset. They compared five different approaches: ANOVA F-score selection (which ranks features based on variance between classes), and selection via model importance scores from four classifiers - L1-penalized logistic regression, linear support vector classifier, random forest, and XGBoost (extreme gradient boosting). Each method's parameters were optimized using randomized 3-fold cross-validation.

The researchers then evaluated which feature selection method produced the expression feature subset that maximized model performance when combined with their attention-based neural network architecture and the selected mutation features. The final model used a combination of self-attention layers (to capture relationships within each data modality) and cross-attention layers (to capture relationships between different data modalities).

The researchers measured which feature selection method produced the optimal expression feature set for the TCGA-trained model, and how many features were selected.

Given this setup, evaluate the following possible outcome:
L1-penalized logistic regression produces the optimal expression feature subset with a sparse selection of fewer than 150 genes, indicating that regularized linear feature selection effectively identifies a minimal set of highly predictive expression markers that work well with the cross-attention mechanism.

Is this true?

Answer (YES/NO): NO